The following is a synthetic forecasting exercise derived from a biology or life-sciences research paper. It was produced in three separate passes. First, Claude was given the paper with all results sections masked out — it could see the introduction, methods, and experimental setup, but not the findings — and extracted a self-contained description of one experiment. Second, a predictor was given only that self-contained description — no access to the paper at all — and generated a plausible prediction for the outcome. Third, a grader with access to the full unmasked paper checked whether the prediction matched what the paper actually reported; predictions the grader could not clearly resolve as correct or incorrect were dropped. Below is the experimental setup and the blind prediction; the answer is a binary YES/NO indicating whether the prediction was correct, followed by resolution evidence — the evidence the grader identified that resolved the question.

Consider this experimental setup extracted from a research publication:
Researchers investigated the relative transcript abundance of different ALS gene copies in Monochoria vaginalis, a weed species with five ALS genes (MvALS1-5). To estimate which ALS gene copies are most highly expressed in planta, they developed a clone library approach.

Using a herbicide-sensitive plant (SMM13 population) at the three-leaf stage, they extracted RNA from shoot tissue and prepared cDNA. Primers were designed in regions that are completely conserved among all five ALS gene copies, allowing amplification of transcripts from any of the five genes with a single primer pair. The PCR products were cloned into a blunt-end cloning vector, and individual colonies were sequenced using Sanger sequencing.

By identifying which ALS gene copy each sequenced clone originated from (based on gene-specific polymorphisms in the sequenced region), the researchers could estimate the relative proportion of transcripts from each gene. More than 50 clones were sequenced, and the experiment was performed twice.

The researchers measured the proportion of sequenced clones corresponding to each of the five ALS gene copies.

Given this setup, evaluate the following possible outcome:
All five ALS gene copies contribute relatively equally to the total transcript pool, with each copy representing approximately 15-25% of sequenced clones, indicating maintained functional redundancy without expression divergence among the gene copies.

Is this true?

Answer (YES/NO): NO